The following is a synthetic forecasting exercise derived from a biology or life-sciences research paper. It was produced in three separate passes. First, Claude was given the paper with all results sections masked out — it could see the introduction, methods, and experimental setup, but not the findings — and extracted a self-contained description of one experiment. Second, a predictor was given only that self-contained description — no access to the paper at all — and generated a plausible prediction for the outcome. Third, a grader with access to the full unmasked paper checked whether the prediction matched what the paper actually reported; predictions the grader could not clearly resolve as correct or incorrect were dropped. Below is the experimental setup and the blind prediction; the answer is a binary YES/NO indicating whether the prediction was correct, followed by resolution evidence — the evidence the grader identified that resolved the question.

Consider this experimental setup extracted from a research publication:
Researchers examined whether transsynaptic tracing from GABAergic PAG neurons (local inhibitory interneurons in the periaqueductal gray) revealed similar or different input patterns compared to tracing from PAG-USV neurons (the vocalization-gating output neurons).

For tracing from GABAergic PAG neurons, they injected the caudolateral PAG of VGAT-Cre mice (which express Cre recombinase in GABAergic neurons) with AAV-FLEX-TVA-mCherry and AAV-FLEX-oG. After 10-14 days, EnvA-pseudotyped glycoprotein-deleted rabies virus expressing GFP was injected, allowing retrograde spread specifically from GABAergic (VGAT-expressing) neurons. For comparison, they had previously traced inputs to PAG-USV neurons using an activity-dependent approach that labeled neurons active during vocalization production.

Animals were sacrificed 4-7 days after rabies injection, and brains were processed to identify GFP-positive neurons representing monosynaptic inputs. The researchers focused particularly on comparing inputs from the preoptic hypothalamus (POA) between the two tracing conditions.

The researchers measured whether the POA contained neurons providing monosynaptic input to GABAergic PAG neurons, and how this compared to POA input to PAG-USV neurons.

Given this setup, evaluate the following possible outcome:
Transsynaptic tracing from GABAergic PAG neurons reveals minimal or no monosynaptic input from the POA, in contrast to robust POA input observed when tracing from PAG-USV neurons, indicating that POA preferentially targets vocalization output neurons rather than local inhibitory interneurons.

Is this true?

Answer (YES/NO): NO